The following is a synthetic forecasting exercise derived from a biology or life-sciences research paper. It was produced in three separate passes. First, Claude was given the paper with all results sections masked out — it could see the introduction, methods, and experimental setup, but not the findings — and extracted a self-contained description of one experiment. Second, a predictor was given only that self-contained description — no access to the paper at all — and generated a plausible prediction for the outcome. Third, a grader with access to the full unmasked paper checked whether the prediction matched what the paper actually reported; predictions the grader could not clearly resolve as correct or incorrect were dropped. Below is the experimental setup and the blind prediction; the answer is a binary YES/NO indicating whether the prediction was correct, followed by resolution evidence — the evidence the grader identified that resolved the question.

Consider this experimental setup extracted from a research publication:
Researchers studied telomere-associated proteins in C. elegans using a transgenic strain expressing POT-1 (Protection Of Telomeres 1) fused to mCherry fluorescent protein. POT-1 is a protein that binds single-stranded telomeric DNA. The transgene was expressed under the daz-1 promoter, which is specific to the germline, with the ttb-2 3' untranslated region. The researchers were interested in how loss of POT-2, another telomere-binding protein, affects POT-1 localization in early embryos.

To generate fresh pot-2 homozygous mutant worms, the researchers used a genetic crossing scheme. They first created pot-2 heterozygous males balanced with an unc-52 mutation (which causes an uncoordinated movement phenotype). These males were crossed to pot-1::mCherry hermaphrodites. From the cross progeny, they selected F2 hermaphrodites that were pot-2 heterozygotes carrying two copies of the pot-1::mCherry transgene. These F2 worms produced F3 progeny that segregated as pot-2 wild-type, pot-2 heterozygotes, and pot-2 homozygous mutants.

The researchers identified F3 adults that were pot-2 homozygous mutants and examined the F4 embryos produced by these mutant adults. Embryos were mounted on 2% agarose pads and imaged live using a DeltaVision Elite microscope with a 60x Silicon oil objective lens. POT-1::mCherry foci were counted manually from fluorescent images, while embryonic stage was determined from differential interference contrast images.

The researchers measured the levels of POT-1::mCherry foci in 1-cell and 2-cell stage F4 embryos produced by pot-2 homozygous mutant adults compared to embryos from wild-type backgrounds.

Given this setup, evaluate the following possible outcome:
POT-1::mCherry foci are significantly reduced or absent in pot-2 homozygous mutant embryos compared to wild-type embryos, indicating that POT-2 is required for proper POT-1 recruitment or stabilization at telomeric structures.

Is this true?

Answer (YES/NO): NO